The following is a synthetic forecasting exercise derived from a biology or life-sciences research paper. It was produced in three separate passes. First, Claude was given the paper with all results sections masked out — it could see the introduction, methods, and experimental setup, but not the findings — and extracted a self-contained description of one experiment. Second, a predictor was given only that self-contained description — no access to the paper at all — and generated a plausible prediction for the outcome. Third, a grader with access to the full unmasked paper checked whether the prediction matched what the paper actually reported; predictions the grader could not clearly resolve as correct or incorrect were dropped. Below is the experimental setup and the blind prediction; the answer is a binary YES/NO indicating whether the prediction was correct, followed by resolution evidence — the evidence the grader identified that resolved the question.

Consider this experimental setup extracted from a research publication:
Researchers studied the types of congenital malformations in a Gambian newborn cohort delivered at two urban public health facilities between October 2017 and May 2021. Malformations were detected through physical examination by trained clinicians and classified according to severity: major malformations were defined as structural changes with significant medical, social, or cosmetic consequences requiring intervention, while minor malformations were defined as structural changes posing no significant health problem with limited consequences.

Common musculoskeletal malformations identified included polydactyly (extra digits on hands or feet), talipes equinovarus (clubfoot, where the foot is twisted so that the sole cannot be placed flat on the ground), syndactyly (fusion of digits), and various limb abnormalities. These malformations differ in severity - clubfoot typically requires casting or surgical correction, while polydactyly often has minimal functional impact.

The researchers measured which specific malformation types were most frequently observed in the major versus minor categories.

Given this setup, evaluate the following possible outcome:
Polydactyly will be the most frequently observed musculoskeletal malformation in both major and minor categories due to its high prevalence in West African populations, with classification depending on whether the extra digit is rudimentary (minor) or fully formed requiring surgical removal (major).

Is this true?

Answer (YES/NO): NO